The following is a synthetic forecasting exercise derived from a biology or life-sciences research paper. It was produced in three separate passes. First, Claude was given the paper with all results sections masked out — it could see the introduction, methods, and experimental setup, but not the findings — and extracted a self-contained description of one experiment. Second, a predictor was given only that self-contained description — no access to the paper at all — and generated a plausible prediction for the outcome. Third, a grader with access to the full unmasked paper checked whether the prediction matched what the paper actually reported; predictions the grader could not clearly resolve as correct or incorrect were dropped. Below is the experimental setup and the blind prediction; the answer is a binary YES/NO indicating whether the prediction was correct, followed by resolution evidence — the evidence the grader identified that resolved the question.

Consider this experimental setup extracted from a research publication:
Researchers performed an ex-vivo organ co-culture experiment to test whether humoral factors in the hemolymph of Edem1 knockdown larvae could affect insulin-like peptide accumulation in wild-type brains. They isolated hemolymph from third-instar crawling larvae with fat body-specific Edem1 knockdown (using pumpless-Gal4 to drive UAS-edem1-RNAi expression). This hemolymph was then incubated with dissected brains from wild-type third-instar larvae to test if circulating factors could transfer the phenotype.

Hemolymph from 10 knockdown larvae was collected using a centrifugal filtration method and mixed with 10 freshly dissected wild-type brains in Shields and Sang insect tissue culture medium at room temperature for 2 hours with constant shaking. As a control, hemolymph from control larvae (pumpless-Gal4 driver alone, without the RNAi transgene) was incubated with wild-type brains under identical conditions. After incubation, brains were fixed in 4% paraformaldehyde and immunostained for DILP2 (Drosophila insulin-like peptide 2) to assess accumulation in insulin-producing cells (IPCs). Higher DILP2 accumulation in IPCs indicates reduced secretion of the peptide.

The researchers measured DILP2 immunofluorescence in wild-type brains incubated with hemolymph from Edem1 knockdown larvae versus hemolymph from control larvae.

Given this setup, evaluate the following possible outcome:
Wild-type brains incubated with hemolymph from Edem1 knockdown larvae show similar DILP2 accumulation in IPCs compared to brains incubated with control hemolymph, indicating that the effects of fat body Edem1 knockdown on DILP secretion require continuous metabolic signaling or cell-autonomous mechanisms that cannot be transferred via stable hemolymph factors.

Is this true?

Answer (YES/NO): NO